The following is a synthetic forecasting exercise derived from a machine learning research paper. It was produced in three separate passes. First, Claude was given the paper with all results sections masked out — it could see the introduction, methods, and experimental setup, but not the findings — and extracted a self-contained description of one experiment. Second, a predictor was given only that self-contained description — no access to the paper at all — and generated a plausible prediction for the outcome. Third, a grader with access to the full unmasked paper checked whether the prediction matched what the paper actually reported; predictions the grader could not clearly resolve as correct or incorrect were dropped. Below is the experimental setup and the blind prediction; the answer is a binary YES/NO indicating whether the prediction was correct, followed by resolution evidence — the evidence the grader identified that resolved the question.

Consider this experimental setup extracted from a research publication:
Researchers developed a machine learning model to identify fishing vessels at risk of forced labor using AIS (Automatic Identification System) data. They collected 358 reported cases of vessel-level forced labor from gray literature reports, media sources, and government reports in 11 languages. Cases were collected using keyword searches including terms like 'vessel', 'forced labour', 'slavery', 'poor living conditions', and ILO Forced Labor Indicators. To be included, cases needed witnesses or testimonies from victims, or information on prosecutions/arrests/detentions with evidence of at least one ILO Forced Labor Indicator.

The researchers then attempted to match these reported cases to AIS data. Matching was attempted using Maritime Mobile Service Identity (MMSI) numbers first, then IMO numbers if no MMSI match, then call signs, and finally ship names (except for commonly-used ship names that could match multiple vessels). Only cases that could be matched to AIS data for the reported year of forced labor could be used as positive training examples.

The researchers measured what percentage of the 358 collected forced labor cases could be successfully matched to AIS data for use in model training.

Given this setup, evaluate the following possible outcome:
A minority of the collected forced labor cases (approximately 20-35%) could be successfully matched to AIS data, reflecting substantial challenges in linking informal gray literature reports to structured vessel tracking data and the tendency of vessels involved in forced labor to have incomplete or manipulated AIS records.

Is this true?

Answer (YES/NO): YES